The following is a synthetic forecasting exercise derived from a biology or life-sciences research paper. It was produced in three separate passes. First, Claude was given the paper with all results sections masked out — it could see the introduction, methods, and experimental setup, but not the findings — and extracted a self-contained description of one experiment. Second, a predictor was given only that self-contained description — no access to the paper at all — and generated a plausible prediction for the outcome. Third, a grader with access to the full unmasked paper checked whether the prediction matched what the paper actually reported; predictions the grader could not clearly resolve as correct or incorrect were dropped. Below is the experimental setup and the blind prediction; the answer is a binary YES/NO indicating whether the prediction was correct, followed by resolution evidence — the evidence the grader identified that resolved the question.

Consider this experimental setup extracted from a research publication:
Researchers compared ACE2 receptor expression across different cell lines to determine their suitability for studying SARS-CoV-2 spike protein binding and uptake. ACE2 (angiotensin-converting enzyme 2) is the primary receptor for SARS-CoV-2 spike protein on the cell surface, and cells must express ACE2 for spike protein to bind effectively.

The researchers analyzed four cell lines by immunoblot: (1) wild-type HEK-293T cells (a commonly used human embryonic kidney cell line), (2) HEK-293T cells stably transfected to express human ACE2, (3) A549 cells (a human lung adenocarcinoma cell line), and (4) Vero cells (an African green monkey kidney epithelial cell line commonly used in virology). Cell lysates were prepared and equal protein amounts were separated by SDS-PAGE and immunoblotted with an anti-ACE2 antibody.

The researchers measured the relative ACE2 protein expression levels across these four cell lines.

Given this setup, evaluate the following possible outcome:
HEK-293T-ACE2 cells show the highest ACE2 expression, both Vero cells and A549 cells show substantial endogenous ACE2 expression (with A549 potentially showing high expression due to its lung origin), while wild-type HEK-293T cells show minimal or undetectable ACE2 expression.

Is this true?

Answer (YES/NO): NO